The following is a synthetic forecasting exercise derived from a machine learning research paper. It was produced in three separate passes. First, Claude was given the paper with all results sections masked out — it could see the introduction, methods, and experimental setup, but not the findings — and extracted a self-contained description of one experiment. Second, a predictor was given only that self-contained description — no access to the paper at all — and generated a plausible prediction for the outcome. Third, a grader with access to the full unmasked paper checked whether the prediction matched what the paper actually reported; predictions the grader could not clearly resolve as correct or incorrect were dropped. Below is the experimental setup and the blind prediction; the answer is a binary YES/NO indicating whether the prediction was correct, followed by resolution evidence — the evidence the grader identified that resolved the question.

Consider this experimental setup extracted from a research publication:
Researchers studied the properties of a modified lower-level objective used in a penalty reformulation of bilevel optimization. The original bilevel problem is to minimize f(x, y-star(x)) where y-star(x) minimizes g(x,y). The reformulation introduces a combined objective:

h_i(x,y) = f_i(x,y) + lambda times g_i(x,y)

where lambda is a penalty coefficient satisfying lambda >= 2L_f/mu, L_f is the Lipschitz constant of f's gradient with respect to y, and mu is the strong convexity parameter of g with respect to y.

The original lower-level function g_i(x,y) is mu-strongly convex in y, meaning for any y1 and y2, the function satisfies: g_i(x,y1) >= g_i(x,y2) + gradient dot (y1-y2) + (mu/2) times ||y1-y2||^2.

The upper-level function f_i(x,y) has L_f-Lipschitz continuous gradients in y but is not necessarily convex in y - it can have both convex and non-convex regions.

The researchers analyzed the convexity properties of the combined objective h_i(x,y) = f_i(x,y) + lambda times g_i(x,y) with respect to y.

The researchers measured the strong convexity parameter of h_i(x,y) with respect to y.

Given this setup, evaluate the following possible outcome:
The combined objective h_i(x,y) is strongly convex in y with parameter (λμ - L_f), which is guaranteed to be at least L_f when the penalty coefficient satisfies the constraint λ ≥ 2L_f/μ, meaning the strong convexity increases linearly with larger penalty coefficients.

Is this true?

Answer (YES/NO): NO